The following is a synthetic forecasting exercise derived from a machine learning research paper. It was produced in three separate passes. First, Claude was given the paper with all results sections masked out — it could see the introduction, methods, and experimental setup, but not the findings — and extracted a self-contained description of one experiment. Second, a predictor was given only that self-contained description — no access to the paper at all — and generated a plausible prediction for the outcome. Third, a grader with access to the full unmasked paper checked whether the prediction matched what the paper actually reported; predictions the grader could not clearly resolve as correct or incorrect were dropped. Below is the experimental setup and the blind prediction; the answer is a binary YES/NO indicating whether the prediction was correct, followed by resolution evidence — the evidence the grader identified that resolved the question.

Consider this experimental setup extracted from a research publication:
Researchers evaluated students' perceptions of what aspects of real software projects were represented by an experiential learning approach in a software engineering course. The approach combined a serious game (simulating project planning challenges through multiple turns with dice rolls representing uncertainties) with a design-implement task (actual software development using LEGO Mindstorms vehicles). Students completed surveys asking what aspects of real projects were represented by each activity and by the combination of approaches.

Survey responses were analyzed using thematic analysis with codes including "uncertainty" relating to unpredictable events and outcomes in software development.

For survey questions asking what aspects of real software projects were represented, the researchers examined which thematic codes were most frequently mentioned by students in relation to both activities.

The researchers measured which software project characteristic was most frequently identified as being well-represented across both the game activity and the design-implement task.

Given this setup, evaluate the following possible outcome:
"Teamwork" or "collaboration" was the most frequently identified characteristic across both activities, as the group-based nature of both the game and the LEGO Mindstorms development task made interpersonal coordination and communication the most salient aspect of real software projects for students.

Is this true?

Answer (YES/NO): NO